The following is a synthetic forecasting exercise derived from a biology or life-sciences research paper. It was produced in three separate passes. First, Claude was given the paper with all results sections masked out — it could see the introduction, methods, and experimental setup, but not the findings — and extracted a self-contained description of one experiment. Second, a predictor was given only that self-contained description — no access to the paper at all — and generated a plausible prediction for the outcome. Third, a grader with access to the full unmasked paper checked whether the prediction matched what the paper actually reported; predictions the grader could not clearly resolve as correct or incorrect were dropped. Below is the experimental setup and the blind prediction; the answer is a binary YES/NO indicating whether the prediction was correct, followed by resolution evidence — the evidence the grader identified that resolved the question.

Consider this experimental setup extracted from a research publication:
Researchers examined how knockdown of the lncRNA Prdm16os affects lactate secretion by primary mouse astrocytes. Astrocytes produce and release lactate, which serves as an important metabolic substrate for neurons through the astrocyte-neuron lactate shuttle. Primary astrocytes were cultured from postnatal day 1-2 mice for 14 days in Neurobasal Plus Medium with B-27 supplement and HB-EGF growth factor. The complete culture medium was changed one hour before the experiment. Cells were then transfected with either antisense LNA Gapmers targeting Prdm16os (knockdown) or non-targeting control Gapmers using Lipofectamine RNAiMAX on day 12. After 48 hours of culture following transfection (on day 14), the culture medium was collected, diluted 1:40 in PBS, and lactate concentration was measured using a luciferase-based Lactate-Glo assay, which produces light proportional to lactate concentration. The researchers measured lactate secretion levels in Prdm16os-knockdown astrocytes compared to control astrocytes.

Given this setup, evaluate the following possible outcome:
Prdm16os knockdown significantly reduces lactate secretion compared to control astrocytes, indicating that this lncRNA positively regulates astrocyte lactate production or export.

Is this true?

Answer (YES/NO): YES